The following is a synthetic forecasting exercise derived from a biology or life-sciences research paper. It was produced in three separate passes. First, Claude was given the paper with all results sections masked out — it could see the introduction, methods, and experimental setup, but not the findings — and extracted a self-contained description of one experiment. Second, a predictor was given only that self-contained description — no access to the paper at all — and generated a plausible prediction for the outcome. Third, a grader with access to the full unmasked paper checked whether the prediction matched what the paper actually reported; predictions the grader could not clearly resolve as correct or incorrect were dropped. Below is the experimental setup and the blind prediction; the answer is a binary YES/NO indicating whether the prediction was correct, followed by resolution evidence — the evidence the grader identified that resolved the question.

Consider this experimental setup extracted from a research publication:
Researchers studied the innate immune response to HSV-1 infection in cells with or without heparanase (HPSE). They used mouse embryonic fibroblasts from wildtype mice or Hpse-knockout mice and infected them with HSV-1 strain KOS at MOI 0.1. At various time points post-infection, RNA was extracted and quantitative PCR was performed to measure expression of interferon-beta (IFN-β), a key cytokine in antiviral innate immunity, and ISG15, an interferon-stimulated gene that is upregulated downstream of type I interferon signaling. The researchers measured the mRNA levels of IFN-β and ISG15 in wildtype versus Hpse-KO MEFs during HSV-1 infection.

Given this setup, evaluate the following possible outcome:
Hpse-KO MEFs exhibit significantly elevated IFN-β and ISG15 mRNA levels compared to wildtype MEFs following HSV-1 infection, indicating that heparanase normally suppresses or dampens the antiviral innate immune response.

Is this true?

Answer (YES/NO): YES